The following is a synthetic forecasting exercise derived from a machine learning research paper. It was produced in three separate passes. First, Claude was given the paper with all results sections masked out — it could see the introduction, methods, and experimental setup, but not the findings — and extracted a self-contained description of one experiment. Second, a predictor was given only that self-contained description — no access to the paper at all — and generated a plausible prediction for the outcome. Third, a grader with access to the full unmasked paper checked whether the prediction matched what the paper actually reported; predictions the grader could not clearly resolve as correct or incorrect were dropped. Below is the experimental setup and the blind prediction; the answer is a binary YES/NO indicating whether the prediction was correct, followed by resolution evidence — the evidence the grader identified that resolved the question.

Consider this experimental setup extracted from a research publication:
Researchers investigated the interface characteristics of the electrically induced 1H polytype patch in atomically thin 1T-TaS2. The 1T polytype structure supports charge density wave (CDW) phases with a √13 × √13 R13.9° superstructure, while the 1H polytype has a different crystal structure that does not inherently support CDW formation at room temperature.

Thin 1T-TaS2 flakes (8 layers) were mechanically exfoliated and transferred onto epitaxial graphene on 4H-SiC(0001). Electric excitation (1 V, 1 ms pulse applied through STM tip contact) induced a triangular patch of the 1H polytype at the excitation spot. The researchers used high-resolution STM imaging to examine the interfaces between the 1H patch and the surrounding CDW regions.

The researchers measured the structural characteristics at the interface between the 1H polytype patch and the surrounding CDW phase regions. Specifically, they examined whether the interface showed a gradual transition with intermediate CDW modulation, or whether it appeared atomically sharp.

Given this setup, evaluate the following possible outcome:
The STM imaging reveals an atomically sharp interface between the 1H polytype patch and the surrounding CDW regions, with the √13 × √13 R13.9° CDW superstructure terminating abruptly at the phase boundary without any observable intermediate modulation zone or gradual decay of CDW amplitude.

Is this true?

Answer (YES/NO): YES